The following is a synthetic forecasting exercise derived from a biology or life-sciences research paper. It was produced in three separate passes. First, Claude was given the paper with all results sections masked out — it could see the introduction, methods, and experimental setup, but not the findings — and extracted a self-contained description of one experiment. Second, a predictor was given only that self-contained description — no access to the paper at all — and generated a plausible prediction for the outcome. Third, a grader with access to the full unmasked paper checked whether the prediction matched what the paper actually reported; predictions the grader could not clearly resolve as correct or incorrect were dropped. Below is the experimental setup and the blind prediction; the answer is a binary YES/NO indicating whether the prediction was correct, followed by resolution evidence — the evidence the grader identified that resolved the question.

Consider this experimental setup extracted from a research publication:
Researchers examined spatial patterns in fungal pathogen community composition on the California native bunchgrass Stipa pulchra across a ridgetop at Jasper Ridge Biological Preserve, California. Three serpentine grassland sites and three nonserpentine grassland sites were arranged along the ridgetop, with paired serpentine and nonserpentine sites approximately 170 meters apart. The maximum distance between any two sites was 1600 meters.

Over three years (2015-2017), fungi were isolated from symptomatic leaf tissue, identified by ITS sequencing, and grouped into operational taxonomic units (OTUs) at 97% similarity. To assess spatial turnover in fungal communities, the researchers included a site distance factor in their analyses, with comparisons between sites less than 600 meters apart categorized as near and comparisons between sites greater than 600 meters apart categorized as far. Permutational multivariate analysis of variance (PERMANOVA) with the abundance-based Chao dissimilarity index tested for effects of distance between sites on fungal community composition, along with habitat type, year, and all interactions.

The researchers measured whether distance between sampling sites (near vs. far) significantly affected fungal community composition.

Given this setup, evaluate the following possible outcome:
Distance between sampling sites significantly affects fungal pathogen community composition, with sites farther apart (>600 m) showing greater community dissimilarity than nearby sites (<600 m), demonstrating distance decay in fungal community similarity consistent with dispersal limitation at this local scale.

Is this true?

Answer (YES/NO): NO